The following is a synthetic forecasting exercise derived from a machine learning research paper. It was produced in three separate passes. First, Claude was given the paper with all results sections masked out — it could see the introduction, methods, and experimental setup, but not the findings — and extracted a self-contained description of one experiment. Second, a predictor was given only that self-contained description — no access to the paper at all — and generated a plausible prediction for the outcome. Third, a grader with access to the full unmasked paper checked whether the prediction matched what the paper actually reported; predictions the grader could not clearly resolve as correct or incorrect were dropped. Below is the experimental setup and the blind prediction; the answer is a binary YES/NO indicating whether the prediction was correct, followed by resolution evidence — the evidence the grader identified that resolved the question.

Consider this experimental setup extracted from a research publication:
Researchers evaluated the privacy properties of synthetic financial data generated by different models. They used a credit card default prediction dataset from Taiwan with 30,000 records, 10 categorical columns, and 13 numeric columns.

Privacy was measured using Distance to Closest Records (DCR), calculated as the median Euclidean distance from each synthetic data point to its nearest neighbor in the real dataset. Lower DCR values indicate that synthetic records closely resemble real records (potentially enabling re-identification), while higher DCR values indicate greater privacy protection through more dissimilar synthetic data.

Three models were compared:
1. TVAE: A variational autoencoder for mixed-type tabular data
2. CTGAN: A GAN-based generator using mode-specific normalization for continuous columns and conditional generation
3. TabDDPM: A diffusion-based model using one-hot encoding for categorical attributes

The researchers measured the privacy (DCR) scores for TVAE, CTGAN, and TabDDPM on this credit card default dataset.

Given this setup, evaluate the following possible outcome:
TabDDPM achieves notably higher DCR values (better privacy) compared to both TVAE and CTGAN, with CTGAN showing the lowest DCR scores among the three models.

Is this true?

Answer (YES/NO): NO